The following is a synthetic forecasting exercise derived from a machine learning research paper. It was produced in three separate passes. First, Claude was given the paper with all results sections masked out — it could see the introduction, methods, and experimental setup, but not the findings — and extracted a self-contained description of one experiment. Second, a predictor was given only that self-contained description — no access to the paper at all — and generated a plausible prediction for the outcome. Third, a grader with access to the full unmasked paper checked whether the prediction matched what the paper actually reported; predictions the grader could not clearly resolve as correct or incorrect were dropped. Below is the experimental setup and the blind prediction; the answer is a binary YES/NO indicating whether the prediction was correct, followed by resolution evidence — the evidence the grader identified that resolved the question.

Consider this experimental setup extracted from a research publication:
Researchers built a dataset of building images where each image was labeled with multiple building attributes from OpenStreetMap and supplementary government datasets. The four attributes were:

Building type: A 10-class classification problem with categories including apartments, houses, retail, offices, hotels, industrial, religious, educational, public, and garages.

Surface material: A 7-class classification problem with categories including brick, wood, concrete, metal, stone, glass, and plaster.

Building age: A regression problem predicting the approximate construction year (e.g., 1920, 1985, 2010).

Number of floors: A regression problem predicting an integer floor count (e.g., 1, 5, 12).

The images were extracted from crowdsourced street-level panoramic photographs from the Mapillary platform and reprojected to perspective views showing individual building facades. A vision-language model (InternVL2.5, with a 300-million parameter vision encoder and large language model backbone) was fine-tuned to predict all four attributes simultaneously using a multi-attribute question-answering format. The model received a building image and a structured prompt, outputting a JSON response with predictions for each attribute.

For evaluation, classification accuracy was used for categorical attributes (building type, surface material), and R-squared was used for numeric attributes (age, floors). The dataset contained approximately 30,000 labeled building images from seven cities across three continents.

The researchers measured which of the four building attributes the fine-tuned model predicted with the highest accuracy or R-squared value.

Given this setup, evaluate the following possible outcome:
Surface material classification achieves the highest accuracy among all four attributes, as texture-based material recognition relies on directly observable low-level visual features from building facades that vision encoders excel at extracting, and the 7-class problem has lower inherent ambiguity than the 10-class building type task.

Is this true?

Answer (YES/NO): YES